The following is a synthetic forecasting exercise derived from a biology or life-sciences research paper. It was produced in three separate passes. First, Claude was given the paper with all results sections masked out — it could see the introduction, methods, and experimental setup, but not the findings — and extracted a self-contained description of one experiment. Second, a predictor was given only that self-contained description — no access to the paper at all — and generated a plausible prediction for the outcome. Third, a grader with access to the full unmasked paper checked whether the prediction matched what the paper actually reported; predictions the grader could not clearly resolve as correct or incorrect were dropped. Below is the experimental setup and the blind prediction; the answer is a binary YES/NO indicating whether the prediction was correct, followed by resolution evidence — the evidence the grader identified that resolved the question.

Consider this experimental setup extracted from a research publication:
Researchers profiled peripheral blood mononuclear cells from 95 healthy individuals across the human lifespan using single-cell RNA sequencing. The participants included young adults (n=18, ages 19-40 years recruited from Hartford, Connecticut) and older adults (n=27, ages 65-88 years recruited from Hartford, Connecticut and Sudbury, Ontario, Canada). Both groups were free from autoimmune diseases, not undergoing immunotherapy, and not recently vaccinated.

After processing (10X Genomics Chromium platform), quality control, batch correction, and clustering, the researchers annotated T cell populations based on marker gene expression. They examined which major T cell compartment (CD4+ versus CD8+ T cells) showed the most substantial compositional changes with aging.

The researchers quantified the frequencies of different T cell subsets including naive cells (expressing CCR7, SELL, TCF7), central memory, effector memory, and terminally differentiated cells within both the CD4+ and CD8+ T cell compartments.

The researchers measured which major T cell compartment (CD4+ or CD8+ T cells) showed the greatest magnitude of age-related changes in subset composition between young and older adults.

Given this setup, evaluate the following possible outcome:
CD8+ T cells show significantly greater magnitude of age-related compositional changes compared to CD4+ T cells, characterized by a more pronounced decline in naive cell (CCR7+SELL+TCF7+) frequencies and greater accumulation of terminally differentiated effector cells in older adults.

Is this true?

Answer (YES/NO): YES